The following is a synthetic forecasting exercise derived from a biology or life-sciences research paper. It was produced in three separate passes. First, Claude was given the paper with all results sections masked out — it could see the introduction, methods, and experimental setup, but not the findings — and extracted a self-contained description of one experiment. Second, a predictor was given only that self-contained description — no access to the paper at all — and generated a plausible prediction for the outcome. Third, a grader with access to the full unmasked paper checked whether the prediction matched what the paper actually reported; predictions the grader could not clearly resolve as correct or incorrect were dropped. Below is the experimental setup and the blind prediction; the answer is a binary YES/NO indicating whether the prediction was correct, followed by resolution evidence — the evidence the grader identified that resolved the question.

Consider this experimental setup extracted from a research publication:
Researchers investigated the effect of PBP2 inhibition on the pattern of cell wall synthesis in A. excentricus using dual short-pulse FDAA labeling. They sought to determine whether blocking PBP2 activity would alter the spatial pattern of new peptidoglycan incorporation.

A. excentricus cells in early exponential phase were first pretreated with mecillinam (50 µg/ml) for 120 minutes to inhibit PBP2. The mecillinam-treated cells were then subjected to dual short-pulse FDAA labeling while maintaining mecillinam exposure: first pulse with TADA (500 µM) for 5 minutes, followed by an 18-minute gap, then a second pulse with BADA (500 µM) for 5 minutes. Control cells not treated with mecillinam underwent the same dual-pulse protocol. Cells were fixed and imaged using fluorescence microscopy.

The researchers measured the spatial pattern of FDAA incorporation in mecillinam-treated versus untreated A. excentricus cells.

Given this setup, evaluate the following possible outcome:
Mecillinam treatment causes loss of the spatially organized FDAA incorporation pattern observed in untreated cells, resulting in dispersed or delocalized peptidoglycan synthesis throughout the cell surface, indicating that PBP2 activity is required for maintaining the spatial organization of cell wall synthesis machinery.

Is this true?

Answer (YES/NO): NO